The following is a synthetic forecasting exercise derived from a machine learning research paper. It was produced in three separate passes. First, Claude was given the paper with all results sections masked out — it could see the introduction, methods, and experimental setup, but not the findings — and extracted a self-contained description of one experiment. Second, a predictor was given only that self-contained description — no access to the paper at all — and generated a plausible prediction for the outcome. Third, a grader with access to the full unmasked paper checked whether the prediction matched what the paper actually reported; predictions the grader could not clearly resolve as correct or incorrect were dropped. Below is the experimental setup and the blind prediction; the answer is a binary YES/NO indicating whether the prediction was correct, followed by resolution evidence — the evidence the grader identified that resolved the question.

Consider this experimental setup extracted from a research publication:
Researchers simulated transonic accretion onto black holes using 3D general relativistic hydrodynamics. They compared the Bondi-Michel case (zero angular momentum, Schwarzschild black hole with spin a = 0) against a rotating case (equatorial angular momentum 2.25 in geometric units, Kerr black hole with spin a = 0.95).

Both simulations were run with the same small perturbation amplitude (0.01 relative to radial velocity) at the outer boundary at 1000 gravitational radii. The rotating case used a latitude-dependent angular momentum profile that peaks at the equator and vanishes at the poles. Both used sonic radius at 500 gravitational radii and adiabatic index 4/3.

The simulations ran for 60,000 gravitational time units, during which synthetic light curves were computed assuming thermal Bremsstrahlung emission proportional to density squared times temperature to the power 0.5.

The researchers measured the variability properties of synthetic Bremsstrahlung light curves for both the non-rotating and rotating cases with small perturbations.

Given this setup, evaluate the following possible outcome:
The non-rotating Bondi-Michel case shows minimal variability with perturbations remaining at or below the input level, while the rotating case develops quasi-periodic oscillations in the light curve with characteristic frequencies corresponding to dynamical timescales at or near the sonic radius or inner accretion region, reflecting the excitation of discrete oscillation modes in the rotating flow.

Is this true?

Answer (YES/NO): NO